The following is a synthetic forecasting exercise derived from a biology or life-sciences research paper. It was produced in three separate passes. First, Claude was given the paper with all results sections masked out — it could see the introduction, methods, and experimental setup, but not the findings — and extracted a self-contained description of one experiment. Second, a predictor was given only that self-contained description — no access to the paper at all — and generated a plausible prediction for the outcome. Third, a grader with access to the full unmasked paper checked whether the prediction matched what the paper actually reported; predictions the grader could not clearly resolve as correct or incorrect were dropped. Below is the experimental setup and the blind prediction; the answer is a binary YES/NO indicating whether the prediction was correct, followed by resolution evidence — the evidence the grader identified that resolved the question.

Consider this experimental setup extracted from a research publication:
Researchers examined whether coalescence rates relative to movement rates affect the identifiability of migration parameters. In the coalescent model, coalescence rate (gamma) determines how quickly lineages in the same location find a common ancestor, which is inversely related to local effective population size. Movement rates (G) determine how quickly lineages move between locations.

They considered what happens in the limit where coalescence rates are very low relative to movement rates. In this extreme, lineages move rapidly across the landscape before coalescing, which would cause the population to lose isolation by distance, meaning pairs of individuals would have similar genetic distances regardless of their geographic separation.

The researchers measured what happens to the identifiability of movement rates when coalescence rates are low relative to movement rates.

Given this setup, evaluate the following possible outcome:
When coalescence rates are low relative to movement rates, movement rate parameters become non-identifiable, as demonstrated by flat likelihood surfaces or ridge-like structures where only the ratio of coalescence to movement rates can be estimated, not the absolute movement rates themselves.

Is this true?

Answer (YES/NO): NO